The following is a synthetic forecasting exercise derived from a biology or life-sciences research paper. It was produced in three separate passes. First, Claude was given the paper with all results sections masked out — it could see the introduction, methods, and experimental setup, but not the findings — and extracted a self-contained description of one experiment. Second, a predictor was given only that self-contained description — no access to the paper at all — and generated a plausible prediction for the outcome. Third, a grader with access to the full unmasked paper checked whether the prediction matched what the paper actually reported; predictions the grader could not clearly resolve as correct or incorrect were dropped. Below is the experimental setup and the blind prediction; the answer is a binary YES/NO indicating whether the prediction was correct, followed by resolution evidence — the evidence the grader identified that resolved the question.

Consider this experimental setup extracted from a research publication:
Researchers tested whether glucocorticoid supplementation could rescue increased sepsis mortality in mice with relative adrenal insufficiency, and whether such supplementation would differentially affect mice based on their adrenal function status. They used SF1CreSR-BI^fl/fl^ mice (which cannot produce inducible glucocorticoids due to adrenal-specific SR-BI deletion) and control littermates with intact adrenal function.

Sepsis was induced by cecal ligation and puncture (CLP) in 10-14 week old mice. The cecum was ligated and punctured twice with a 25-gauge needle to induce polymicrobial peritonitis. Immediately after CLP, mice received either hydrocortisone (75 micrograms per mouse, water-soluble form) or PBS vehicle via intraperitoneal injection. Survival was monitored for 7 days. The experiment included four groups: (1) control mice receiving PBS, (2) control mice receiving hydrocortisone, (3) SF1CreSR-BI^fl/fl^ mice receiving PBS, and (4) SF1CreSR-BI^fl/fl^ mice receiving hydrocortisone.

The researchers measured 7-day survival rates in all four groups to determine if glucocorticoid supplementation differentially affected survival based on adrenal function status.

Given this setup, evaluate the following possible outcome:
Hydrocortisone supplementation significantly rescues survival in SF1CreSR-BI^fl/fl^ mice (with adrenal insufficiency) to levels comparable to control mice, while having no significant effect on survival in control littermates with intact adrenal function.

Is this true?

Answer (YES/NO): NO